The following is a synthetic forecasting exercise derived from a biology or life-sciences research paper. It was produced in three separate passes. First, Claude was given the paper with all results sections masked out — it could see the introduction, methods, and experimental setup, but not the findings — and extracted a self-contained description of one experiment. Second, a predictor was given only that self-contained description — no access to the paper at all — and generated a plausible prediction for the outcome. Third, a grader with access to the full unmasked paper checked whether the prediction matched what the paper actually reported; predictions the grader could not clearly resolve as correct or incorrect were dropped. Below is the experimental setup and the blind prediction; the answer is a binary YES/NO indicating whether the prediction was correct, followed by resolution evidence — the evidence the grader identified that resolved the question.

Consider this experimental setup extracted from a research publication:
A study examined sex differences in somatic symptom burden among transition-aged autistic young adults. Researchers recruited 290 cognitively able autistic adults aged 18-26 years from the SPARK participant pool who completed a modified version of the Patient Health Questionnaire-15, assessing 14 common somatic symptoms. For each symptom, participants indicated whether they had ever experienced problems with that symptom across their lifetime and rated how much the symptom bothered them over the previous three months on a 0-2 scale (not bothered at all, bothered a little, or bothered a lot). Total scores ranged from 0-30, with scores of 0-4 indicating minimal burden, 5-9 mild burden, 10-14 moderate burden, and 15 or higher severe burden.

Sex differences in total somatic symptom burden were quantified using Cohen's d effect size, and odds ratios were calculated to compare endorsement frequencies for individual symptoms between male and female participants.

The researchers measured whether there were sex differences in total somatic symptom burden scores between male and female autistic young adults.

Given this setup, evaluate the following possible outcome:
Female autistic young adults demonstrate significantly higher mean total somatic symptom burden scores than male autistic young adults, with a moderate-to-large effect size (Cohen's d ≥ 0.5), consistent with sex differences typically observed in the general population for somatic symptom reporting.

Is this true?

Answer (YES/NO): YES